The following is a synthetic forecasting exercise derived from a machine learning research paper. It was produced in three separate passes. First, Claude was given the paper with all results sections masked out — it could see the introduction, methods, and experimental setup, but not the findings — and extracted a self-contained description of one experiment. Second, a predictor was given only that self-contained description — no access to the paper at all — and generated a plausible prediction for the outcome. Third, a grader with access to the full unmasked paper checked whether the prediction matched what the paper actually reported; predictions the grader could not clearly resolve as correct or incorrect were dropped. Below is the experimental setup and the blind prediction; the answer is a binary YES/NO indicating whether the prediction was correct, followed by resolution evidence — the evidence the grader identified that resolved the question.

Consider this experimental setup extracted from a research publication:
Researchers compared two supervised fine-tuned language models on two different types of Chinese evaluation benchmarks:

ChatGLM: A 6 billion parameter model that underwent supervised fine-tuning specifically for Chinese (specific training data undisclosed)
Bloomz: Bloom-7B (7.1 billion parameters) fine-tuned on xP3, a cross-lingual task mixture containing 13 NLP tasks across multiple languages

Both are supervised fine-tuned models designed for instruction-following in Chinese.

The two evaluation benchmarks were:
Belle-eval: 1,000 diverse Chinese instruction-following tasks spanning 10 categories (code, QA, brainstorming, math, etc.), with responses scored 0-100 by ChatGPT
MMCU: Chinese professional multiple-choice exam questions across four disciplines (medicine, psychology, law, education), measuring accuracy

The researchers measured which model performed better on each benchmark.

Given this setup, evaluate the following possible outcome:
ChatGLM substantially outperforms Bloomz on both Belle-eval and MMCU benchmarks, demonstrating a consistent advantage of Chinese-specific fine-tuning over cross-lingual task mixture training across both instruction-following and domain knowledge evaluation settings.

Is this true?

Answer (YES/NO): NO